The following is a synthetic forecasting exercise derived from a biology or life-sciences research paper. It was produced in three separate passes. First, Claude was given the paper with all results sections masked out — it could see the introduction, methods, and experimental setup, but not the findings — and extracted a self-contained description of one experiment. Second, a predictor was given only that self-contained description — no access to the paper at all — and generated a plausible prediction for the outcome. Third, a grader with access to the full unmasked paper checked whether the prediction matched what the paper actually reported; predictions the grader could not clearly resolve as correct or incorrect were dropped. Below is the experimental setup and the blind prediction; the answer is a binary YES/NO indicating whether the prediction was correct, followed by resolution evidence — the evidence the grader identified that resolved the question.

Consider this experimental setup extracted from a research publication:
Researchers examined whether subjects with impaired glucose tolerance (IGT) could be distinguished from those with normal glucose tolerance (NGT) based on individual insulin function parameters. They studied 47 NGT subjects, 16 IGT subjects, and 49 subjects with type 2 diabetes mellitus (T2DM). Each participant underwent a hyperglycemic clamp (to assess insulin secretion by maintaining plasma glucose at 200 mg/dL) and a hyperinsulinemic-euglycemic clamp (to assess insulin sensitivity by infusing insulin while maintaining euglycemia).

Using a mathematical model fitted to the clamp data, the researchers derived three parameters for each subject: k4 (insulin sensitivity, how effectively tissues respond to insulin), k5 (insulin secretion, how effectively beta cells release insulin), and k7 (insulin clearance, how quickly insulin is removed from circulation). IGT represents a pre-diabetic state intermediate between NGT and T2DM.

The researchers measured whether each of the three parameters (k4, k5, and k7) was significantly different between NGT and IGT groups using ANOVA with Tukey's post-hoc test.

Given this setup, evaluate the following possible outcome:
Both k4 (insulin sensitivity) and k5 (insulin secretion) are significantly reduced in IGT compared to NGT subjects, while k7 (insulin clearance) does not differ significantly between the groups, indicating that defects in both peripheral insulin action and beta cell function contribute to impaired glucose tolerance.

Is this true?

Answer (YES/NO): NO